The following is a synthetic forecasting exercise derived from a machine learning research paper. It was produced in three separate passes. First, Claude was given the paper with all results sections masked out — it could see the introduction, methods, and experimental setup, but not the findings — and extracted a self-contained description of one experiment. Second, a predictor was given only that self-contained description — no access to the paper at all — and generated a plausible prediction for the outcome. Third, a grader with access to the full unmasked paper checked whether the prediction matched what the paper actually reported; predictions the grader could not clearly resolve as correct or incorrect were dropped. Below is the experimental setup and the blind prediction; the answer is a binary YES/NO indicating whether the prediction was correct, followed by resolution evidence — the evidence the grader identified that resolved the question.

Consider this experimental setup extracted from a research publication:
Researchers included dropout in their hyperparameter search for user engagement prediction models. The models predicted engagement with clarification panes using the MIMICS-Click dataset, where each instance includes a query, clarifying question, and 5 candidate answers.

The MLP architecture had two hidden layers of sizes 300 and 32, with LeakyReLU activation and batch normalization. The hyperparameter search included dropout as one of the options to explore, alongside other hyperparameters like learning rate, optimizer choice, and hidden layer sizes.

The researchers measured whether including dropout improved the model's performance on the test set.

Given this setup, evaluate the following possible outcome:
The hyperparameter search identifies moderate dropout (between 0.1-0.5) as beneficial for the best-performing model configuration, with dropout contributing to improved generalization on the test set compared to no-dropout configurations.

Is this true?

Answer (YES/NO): NO